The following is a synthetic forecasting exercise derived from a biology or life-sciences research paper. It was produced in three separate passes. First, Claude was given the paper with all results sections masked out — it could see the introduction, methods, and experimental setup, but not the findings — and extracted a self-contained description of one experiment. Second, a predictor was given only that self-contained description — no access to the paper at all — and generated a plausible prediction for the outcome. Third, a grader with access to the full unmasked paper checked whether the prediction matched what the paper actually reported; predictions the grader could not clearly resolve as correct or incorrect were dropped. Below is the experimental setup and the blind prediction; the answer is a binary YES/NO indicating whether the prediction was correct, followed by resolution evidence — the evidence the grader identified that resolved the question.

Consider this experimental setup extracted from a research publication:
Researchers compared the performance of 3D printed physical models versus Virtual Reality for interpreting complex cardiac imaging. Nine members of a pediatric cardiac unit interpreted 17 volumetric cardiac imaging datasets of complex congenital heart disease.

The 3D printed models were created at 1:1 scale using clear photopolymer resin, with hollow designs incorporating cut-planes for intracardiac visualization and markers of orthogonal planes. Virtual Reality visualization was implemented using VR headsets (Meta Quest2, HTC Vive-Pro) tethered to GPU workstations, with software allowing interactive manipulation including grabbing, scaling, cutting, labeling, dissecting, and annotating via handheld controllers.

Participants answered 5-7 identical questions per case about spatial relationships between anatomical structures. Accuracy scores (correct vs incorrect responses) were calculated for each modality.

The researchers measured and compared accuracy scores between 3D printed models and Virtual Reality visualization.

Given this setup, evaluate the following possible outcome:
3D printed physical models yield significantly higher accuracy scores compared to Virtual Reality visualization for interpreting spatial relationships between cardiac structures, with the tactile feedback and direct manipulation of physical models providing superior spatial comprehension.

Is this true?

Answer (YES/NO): NO